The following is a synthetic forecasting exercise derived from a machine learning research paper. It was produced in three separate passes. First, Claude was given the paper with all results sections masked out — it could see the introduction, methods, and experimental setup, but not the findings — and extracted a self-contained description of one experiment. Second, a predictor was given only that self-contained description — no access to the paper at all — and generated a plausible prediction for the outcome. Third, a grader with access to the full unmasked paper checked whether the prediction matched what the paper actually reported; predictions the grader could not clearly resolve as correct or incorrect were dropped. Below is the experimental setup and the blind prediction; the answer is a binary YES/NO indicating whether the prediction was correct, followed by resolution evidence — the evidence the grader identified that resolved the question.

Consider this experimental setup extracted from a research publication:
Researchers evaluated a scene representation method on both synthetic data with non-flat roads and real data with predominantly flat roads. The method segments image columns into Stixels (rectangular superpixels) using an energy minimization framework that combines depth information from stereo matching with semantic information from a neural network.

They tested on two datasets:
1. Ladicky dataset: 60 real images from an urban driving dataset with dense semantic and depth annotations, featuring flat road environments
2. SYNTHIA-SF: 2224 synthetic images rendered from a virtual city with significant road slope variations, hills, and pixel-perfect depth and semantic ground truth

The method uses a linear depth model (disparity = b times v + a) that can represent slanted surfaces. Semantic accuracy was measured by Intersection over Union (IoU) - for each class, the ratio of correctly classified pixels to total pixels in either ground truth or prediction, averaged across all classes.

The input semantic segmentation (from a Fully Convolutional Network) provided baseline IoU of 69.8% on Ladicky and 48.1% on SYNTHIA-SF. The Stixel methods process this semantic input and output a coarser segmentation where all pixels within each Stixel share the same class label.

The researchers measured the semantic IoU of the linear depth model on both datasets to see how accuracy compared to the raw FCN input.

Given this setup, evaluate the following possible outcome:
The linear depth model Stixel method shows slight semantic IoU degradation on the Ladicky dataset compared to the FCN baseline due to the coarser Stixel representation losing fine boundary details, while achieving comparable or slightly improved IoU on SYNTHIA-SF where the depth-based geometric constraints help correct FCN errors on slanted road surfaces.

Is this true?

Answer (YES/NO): YES